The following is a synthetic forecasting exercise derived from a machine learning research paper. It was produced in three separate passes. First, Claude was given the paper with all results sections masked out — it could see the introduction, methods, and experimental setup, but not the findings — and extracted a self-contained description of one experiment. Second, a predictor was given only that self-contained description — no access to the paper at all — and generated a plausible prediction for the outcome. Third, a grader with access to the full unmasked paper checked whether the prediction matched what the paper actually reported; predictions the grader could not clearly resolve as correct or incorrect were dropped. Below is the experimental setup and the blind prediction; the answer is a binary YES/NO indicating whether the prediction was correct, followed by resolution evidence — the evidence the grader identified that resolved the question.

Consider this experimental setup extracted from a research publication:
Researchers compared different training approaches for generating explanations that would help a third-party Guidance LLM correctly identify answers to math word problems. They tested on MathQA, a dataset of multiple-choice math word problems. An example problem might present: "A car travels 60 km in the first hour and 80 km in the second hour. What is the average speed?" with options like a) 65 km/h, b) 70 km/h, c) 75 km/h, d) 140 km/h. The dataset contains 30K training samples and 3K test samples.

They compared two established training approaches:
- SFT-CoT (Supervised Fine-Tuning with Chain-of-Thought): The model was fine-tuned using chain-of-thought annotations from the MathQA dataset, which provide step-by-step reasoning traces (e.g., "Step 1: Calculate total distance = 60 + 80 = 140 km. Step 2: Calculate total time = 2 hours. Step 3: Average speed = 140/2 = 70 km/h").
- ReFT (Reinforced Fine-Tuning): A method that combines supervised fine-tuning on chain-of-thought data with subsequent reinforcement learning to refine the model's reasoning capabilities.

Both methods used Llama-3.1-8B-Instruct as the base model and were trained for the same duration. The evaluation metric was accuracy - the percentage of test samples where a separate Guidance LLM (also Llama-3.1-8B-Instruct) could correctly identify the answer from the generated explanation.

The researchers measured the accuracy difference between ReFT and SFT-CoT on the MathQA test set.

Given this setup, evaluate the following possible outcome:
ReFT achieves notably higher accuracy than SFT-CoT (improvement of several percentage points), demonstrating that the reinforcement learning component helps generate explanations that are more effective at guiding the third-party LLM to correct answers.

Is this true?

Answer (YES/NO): YES